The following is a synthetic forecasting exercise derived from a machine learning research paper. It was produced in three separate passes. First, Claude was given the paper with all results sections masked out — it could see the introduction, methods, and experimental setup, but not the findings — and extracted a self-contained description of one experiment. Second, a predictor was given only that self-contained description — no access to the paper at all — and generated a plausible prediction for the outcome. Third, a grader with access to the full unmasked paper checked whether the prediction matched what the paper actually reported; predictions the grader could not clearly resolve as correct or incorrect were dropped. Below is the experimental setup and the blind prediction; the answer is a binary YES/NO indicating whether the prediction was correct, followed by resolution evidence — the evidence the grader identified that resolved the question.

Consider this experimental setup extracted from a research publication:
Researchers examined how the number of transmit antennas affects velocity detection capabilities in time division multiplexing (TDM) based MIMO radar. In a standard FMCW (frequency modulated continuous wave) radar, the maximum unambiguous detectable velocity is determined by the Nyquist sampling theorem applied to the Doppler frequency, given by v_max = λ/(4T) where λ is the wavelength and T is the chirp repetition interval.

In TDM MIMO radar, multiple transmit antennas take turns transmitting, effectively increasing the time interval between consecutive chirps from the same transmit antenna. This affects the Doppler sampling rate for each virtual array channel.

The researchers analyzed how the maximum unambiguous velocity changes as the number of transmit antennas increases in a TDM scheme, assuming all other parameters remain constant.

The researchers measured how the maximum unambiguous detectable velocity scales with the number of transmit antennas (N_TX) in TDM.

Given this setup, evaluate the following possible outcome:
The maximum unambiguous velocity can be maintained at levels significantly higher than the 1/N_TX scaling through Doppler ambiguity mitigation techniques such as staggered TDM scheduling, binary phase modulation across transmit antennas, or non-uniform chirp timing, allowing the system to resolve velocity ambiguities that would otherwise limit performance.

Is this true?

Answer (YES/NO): YES